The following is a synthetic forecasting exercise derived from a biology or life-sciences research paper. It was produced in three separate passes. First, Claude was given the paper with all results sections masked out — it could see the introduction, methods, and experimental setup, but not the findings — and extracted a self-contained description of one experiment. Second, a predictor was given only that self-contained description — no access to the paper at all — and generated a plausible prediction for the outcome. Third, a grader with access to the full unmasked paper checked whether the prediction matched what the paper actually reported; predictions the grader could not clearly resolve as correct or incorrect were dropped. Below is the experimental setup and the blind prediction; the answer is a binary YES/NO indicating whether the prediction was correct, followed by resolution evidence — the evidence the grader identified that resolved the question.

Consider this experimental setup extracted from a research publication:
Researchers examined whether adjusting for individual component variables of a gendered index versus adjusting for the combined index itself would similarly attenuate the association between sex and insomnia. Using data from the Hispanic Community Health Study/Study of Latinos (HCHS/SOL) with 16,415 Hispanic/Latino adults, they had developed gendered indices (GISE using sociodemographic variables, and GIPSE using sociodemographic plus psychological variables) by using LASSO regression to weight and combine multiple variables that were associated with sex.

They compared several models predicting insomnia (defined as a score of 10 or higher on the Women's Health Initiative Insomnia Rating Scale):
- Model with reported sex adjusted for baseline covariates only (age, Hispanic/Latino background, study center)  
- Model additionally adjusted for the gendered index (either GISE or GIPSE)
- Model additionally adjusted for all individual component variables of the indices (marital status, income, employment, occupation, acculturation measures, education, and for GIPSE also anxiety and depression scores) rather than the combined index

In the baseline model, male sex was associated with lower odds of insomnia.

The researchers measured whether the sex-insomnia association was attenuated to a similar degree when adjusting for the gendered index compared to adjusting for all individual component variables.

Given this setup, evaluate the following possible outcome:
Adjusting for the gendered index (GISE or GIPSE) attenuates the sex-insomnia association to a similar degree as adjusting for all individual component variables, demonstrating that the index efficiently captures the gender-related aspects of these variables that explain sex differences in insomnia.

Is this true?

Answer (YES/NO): NO